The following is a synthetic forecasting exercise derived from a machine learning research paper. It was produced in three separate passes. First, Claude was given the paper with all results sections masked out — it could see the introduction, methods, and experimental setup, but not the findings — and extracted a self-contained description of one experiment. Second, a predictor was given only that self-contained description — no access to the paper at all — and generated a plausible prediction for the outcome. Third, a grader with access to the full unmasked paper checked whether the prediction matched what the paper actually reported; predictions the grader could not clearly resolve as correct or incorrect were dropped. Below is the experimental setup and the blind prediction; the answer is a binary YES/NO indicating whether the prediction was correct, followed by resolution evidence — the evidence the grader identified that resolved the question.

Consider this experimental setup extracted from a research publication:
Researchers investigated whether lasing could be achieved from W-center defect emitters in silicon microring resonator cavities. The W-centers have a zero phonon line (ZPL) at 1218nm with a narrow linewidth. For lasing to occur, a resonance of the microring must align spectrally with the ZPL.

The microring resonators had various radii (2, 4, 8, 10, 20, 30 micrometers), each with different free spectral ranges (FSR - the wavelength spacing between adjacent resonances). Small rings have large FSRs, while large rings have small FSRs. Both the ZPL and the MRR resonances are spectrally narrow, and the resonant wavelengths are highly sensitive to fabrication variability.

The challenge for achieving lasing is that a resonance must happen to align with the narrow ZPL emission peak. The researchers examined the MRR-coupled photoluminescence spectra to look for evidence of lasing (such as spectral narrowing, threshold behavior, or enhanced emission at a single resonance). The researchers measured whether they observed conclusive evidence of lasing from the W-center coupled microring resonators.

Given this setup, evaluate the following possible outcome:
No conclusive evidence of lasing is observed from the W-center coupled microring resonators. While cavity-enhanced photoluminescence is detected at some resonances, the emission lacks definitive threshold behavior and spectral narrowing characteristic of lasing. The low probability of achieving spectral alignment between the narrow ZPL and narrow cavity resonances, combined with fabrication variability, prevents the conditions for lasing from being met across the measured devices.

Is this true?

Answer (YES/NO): YES